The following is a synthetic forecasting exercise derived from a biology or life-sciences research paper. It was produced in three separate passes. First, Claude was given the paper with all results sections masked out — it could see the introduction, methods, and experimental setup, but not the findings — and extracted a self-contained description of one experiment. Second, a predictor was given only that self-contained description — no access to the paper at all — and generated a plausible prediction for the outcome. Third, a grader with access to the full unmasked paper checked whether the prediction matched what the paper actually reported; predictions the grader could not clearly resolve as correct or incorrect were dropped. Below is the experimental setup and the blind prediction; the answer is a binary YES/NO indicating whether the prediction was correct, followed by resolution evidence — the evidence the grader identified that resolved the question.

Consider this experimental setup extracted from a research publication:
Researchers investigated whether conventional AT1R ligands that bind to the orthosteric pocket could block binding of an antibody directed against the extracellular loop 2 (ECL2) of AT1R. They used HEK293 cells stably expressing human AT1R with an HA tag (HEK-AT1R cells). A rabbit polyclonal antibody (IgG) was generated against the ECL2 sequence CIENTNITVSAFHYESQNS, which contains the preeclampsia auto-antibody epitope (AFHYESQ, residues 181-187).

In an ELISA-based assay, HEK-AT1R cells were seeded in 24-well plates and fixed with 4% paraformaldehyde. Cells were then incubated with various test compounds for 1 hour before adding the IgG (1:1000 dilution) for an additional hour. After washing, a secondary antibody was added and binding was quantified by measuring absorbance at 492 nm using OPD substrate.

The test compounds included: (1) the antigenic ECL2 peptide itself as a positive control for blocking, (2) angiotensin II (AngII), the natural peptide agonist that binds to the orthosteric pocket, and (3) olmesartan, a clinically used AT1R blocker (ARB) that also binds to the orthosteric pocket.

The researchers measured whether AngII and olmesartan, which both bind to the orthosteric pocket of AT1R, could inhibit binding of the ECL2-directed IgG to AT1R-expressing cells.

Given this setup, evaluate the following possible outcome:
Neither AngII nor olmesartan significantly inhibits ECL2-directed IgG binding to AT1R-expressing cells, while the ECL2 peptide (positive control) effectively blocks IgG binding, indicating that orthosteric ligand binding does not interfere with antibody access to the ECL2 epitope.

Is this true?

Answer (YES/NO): YES